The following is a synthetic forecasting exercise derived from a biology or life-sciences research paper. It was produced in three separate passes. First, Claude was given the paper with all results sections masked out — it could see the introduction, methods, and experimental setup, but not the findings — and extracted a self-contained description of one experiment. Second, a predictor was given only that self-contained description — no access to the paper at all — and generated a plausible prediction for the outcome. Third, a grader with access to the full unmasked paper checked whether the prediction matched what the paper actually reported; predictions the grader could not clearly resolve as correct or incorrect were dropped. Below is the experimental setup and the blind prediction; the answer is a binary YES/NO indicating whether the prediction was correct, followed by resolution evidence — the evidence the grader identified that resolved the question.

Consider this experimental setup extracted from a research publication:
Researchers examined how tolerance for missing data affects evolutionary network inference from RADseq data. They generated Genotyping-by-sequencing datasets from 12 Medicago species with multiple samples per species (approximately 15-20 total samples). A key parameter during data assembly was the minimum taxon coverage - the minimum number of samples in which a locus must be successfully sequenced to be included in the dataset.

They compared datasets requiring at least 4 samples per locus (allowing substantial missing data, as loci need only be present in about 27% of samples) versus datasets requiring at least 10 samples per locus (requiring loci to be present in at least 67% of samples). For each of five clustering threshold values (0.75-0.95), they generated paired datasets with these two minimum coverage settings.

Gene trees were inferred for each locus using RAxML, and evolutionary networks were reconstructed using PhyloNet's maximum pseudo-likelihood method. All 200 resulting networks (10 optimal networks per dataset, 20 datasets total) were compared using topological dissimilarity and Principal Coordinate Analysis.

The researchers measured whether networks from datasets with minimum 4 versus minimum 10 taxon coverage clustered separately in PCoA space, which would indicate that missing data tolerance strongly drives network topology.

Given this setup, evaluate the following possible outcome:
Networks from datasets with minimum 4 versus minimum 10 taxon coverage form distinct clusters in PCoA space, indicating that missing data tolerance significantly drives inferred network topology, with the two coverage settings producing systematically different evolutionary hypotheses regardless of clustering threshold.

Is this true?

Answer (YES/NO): NO